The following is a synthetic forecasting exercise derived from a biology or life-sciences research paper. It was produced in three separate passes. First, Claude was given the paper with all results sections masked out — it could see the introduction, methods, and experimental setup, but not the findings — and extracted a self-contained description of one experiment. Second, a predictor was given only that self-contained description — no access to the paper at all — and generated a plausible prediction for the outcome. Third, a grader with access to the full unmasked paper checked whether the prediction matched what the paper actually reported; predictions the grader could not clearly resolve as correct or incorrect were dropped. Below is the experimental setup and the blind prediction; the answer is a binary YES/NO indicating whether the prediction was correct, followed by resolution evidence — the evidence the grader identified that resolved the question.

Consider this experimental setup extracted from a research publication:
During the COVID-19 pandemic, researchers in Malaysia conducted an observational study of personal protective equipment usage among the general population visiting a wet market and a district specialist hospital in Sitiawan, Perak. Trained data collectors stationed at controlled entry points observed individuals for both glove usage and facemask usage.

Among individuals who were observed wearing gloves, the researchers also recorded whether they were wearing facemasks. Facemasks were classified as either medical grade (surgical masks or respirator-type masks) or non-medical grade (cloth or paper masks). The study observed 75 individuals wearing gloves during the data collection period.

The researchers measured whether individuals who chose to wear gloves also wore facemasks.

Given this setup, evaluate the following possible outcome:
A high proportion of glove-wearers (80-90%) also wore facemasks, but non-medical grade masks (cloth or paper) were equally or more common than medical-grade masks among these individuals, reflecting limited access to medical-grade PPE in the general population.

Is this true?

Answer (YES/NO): NO